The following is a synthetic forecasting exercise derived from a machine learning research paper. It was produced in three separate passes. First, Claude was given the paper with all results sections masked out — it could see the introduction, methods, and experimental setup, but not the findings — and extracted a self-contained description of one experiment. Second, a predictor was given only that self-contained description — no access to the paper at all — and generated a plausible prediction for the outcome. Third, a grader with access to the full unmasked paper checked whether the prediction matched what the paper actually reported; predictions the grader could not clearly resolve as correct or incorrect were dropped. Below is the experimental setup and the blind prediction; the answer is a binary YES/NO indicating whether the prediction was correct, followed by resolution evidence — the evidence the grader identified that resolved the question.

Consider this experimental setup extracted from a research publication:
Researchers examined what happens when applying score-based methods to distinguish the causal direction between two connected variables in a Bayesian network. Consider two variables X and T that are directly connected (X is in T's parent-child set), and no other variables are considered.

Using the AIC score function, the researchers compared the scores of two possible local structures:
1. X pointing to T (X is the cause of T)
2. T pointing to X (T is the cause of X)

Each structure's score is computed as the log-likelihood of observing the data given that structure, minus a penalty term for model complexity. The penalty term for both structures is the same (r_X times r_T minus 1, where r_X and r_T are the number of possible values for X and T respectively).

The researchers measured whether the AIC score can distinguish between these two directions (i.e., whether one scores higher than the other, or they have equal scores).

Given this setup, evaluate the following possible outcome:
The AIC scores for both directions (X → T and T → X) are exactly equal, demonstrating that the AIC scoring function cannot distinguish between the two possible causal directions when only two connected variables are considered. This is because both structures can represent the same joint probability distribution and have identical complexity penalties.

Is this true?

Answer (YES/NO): YES